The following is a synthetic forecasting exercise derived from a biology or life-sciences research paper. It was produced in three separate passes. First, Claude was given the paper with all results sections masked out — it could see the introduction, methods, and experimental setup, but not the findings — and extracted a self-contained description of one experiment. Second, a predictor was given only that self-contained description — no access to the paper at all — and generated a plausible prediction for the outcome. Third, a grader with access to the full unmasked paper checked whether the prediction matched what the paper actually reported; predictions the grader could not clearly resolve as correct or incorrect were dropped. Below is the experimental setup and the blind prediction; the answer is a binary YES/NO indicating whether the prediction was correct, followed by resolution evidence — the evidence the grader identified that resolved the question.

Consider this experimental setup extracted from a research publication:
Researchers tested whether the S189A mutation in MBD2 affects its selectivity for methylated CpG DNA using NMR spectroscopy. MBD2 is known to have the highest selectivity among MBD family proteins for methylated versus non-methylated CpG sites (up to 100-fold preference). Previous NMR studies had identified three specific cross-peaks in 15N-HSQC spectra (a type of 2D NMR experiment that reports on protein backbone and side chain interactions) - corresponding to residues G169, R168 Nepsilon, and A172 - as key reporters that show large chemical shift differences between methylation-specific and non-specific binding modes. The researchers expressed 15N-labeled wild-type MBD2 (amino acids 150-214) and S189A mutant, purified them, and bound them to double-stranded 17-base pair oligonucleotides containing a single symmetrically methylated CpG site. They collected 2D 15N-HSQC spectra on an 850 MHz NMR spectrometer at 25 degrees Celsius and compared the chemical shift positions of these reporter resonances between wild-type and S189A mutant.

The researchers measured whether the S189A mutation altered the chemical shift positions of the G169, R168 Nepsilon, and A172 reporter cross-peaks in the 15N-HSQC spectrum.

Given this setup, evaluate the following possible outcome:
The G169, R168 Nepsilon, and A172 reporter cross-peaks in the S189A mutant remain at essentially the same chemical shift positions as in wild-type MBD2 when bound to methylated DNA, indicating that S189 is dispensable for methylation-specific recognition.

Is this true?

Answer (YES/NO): YES